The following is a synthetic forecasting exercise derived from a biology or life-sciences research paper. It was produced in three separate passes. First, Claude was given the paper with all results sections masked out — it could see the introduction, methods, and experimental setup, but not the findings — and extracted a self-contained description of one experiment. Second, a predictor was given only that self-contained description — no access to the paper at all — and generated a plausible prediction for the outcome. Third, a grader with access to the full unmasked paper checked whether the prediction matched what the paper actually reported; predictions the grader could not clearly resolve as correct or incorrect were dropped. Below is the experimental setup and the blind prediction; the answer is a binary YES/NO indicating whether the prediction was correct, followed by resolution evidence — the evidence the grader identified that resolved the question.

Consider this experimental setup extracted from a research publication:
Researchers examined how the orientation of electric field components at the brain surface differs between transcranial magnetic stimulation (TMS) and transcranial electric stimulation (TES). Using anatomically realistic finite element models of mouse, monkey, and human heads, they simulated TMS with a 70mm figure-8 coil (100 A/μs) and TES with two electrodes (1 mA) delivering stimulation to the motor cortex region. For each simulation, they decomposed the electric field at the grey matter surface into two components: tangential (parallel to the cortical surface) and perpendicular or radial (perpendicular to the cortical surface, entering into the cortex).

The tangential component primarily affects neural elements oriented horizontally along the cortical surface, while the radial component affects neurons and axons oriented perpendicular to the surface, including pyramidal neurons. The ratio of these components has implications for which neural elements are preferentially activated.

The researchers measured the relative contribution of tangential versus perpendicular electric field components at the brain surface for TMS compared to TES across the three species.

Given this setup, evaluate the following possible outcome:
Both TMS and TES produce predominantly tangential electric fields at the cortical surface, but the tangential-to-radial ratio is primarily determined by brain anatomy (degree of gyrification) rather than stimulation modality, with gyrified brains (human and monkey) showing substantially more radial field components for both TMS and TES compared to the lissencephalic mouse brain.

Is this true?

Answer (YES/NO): YES